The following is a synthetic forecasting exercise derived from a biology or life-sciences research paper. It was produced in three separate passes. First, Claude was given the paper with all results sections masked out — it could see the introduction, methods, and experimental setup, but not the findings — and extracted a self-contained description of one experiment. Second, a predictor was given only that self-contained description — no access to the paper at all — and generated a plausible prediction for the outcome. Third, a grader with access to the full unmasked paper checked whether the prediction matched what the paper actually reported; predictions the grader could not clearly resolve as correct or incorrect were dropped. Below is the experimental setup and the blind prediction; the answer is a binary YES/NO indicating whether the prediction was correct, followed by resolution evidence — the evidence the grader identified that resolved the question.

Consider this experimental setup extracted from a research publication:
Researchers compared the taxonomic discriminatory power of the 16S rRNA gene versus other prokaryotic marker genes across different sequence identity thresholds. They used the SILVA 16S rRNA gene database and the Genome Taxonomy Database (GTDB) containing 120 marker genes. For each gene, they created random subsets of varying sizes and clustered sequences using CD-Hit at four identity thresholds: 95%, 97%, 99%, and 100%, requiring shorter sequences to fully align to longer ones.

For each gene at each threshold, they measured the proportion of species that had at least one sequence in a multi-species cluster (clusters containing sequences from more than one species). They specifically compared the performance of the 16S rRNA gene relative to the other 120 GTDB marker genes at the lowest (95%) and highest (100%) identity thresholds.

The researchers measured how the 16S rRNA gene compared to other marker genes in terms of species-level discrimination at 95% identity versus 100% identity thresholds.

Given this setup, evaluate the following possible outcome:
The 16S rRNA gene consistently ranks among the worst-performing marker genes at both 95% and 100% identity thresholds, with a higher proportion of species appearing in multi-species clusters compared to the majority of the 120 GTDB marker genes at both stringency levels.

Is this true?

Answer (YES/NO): NO